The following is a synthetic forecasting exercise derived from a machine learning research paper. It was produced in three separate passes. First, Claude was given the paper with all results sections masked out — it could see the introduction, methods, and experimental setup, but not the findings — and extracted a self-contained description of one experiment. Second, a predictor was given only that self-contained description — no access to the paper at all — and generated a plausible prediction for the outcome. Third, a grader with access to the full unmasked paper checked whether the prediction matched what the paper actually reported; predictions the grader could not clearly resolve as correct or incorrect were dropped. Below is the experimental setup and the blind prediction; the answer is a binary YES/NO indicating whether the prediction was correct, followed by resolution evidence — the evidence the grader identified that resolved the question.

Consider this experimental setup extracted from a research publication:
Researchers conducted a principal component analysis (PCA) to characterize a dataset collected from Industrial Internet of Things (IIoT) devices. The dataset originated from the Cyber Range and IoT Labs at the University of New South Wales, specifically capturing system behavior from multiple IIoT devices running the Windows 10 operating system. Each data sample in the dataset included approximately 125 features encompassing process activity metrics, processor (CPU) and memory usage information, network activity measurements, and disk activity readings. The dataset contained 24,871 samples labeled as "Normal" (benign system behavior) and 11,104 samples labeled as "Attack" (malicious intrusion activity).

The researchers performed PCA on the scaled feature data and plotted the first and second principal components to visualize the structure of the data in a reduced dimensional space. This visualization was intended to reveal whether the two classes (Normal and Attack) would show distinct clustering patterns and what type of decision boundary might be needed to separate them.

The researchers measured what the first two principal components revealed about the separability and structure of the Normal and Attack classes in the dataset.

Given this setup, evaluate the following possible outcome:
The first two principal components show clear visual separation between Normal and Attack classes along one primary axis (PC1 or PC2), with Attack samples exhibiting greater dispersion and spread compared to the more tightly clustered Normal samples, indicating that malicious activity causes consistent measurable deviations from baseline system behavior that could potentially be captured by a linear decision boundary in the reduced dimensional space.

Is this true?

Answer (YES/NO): NO